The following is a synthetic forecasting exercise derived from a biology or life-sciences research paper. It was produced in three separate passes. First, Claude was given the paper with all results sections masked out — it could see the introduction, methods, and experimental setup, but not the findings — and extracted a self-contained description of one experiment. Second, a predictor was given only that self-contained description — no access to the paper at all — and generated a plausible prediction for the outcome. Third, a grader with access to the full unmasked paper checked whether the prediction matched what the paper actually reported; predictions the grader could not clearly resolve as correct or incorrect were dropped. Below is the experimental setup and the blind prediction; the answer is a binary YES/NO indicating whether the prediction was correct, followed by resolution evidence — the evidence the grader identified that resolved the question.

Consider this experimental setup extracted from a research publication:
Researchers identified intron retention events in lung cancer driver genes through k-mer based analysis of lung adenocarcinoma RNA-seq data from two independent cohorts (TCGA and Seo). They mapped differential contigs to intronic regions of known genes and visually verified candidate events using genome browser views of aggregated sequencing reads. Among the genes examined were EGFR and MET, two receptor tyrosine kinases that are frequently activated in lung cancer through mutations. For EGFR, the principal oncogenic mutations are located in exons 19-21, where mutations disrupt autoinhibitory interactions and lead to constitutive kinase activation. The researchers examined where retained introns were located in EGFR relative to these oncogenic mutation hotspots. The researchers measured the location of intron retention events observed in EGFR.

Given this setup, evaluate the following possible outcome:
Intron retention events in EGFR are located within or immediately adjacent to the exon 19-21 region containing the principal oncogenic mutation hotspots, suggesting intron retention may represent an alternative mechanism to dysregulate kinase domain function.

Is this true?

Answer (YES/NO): YES